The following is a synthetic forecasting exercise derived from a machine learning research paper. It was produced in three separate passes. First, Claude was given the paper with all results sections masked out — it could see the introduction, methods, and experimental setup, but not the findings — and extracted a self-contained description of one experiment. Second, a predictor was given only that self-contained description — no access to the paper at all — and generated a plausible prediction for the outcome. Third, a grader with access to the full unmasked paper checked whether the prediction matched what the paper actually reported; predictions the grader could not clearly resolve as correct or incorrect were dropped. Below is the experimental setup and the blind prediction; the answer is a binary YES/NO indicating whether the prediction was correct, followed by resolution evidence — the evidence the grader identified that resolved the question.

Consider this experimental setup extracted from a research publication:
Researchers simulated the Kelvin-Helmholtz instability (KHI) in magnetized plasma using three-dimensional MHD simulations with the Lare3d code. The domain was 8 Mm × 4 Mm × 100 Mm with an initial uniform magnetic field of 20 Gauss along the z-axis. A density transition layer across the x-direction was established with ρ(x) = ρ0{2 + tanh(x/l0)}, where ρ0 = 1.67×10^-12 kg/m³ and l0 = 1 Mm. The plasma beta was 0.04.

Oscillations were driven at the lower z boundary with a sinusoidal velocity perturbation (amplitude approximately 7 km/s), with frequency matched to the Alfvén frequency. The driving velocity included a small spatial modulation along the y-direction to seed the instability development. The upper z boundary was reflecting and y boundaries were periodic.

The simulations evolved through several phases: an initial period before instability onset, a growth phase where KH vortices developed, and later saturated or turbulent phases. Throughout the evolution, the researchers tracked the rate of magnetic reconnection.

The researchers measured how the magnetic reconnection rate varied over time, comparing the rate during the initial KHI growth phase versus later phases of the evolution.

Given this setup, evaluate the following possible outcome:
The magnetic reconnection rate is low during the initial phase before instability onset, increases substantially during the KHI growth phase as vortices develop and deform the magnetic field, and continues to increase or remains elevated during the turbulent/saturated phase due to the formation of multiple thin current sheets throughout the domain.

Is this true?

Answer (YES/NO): NO